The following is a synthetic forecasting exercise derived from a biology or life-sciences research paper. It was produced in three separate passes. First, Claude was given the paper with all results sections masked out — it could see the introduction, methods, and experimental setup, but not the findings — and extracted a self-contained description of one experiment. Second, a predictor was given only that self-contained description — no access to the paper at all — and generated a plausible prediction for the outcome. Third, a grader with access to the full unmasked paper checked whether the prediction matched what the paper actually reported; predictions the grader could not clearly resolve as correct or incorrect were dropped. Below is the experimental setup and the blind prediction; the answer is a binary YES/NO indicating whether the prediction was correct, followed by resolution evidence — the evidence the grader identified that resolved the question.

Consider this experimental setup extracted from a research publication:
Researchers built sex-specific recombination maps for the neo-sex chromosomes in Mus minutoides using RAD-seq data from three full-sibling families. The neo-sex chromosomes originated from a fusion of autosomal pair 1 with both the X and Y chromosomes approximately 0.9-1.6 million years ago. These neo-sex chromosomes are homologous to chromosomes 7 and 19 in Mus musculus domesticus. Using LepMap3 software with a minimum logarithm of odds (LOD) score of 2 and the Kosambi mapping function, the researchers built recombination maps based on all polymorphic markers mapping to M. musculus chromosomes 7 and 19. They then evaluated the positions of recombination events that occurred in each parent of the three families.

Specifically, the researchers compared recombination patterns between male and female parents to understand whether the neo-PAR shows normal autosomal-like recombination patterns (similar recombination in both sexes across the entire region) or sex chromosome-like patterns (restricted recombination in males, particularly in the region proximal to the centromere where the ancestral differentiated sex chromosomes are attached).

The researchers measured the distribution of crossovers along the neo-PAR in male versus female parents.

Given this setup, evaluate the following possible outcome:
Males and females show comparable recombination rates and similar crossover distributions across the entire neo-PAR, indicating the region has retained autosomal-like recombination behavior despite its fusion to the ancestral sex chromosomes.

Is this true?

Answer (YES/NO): NO